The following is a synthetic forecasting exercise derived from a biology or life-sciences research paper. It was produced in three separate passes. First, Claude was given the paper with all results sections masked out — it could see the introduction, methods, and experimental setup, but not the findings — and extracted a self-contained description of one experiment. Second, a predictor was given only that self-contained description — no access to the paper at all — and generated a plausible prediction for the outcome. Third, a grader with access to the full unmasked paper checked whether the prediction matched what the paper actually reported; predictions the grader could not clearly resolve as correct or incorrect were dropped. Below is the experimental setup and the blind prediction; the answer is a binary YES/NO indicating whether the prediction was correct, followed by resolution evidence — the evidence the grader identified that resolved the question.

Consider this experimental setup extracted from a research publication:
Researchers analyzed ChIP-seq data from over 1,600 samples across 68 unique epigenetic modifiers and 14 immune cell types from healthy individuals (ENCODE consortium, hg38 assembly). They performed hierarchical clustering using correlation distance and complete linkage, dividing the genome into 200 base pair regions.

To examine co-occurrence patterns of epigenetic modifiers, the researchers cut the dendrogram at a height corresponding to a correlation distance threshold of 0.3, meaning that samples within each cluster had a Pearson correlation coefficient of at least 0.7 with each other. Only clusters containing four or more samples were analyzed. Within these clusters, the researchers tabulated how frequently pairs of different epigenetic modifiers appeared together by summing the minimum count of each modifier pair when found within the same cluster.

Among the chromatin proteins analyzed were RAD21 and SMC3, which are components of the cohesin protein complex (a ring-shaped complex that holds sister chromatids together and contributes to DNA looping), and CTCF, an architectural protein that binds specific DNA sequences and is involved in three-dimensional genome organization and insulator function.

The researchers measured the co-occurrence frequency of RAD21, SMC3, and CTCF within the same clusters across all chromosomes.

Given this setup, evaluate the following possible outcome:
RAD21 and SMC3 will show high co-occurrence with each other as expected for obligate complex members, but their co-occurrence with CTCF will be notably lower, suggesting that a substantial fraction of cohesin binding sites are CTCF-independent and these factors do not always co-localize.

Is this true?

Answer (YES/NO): NO